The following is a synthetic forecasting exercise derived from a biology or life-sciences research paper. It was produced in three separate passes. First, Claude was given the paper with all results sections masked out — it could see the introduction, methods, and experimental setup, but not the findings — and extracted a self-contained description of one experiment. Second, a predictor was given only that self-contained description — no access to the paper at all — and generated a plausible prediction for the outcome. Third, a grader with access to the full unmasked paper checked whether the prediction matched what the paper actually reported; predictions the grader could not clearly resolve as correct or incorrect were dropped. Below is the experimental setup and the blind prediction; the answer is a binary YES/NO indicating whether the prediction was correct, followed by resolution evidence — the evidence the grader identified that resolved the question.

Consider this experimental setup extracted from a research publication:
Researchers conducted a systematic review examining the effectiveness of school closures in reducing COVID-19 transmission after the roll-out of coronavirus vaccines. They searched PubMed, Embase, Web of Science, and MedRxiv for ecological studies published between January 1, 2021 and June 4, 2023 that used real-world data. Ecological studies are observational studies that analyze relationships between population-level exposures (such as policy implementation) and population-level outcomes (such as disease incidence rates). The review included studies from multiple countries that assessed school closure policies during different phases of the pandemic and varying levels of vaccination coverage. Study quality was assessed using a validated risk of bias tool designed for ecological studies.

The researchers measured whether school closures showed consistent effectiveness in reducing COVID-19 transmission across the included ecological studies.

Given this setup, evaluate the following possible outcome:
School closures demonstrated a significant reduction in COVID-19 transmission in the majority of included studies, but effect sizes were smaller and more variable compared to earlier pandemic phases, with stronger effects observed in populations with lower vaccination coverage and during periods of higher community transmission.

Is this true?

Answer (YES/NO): NO